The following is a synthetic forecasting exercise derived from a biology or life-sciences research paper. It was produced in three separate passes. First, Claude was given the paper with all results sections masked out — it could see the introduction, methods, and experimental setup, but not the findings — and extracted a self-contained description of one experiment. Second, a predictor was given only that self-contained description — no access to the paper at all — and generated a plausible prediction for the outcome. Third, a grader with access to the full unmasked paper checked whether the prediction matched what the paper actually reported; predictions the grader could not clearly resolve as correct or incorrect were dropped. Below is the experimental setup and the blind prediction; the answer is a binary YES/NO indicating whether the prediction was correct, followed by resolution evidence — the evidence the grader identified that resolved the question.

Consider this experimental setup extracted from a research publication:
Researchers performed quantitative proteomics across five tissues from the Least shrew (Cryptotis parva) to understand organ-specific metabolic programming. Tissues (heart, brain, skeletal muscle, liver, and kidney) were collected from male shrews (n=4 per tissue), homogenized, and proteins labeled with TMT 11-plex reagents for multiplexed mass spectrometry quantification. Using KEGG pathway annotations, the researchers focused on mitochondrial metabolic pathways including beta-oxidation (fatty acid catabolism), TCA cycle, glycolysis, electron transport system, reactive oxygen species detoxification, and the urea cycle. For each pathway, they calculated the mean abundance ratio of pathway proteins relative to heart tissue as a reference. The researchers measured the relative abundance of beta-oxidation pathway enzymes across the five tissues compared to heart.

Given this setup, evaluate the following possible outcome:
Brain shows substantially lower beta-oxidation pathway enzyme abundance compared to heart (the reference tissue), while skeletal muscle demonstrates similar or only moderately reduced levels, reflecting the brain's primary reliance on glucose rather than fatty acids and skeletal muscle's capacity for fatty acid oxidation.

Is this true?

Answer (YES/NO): NO